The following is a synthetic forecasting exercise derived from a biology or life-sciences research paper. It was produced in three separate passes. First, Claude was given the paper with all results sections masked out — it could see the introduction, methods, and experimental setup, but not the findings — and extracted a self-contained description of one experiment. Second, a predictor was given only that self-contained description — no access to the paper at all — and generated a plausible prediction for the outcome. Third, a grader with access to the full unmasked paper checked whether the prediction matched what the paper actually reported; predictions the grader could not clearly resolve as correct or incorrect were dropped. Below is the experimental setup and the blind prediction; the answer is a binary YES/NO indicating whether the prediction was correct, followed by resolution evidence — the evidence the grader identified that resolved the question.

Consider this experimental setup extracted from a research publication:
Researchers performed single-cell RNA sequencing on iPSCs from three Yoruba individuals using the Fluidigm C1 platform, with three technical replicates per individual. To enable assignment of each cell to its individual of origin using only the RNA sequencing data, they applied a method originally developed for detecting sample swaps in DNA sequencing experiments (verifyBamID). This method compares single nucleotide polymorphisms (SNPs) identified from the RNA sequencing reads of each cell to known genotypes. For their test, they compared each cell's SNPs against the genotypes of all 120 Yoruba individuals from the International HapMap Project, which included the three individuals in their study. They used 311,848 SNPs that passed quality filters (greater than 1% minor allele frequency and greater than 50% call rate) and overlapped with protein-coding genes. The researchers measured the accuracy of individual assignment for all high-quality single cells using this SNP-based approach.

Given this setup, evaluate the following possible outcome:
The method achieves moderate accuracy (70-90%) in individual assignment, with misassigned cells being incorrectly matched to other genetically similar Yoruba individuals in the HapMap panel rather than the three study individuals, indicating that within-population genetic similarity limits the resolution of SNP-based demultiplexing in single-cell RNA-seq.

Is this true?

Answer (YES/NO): NO